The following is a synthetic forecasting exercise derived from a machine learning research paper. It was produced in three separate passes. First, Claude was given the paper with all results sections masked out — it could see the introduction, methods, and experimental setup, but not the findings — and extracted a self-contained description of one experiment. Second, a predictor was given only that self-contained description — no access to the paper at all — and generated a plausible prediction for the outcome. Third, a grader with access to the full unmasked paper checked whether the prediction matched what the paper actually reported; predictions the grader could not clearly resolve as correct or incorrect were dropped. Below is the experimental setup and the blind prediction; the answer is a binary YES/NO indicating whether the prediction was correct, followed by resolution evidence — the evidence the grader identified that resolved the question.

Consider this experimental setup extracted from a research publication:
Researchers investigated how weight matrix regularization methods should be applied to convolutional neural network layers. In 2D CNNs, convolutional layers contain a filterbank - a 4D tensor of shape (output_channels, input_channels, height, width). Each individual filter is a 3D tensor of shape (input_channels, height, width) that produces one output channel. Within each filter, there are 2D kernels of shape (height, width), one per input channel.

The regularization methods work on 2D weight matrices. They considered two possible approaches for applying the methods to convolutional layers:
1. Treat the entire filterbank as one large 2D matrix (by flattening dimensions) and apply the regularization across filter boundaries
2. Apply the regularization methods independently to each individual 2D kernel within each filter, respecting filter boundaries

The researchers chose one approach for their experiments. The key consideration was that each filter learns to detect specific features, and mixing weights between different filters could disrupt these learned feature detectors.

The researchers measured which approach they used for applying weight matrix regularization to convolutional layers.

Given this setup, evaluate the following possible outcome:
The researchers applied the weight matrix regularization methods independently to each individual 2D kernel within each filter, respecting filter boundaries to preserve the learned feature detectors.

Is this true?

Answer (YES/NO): YES